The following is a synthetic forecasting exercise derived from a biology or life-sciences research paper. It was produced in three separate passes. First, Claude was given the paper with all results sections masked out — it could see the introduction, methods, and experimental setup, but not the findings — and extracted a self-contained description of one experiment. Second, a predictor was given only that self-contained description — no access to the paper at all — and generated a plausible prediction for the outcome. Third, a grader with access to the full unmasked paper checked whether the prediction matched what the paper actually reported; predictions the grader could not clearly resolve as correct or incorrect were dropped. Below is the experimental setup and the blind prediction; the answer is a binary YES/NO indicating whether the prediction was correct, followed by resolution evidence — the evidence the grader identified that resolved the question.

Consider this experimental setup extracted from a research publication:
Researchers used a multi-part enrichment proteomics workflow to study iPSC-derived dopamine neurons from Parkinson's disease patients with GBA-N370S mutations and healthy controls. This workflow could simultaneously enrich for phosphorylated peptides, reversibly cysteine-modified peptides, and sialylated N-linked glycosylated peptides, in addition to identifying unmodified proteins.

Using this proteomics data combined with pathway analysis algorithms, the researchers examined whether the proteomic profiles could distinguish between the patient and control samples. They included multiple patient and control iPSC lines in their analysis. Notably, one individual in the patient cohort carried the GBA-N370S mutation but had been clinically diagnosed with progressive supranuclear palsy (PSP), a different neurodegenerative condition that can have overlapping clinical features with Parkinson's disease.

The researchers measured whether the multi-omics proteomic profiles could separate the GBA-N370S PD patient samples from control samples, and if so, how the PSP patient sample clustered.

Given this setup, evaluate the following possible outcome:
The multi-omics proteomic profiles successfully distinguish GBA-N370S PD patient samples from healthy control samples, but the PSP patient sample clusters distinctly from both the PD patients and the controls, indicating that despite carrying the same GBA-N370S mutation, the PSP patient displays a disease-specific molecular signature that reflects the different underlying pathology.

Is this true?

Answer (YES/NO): YES